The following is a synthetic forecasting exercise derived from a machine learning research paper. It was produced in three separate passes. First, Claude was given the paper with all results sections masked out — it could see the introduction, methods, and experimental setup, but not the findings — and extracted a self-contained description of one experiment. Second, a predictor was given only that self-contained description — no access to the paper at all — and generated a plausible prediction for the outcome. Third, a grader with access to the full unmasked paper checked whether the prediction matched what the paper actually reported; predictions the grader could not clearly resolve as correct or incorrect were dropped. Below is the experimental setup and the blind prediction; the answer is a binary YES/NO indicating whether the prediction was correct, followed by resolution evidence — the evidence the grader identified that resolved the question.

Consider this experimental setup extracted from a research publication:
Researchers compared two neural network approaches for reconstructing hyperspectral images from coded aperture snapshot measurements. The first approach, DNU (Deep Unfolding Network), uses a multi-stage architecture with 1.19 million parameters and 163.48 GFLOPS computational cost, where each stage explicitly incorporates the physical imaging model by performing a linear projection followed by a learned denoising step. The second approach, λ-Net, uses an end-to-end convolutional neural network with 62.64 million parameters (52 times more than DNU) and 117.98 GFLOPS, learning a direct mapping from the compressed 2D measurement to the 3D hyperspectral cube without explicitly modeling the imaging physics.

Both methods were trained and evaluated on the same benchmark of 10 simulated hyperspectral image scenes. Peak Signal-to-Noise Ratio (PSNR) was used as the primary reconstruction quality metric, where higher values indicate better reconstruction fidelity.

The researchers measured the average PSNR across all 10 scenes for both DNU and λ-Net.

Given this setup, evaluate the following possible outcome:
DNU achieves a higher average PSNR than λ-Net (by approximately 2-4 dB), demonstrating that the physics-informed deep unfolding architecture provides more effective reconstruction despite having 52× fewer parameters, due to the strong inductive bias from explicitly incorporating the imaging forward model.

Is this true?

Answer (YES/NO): YES